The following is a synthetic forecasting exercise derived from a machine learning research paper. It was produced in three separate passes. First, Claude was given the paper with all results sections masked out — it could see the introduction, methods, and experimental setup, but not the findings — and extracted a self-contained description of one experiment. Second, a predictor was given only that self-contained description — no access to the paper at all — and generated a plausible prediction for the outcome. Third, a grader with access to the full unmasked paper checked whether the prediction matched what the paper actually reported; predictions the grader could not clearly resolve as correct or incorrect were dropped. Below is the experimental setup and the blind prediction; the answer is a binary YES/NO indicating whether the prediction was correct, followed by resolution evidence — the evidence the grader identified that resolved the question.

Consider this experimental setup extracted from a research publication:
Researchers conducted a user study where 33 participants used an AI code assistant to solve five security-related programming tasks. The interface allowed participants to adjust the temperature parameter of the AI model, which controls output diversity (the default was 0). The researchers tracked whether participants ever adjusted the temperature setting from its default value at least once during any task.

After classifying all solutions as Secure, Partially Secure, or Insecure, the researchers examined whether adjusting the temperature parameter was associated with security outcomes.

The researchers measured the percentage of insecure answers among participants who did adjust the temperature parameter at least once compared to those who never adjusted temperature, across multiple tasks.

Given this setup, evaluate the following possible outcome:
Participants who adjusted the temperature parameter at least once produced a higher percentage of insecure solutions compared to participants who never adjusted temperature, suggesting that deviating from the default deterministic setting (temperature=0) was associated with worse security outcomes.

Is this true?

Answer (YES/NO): NO